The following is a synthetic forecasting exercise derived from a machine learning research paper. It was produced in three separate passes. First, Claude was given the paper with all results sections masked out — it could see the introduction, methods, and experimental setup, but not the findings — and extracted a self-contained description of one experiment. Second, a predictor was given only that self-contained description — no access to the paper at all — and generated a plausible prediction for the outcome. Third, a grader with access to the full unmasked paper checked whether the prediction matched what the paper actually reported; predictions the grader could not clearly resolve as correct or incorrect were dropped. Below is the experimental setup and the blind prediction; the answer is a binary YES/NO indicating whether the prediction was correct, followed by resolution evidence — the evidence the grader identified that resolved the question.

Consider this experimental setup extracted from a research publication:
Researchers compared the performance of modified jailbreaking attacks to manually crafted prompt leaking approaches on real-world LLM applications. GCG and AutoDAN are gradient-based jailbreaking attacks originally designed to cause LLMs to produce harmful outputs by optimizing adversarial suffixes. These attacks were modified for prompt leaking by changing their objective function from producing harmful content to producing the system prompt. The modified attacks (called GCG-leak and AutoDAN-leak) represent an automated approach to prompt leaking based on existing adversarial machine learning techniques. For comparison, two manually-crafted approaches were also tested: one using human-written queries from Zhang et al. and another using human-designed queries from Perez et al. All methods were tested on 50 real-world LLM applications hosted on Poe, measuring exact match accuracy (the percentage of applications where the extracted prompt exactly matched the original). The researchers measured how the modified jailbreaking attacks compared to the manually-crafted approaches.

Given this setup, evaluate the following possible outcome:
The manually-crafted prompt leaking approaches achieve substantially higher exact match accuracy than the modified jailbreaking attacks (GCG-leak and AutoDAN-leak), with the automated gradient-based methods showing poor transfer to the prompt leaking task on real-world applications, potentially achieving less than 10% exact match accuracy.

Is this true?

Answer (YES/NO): NO